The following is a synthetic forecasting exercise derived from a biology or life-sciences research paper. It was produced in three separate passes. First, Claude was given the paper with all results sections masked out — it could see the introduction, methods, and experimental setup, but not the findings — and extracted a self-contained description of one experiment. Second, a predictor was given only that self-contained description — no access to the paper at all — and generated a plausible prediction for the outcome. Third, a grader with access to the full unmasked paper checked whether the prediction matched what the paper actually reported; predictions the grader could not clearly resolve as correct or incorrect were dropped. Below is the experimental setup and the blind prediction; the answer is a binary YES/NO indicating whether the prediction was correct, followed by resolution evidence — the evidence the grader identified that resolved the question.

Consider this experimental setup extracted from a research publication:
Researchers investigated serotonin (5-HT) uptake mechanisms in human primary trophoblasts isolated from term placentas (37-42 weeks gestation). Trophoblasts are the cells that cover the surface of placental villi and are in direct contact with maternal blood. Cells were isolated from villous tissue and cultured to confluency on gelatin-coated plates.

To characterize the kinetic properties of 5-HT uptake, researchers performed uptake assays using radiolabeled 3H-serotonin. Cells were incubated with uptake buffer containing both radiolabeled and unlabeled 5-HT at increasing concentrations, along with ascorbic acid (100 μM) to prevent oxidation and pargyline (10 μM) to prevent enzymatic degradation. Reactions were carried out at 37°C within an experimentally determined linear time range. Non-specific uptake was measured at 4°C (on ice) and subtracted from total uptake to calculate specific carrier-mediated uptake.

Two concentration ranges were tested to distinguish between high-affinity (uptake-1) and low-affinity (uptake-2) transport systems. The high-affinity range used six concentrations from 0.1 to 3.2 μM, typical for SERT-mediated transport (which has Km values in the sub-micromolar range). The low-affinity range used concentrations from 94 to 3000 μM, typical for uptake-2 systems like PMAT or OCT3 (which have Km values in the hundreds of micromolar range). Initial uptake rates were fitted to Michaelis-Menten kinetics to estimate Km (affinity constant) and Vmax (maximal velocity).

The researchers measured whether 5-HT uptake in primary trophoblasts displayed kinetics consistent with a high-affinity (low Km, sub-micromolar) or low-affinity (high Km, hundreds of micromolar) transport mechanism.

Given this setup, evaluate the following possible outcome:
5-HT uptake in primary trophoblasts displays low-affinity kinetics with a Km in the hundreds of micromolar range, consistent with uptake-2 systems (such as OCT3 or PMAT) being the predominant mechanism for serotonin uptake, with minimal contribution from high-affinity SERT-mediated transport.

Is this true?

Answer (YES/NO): NO